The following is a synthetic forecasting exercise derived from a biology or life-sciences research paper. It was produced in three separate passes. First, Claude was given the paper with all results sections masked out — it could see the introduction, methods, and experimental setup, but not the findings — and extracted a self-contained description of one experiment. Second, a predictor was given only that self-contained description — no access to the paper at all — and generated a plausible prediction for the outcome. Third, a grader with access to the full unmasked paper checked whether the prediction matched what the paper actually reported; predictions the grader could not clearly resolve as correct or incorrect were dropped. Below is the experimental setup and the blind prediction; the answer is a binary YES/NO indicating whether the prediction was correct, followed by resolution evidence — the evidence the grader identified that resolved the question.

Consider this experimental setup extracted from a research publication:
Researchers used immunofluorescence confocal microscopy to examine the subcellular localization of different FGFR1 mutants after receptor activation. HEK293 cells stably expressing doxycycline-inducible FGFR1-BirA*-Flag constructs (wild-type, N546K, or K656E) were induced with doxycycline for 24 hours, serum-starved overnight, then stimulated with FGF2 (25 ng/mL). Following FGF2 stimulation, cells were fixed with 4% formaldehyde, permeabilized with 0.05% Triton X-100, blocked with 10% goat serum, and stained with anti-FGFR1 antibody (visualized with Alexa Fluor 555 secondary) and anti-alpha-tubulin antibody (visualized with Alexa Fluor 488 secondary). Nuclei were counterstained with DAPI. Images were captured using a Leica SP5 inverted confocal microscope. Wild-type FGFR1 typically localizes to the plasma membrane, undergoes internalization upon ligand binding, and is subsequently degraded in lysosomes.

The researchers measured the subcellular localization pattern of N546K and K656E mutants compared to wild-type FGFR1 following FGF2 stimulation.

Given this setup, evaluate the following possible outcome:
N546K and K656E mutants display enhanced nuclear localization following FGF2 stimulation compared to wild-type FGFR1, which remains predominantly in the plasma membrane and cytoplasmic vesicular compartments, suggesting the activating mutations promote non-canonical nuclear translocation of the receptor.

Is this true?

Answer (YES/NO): NO